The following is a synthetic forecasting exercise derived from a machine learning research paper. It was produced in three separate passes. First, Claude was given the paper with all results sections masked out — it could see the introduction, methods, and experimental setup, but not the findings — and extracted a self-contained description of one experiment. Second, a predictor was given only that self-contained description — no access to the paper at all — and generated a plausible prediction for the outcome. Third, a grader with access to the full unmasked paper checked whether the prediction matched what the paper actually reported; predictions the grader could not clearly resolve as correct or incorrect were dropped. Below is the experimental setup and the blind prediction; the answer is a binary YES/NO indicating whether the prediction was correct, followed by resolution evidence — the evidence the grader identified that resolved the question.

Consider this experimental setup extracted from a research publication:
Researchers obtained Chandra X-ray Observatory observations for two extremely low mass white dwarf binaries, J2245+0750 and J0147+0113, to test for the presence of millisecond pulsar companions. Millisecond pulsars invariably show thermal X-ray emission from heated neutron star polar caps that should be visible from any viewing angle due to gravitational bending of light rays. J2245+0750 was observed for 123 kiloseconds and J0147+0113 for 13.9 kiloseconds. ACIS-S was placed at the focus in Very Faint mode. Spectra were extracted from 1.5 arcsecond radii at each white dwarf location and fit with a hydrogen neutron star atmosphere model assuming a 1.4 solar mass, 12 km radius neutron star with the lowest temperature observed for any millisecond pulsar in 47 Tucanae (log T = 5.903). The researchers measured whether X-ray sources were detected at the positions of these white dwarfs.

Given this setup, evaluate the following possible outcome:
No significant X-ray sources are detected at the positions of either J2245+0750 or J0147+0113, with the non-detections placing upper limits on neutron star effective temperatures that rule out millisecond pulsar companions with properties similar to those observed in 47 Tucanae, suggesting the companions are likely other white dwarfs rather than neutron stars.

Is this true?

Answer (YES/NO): NO